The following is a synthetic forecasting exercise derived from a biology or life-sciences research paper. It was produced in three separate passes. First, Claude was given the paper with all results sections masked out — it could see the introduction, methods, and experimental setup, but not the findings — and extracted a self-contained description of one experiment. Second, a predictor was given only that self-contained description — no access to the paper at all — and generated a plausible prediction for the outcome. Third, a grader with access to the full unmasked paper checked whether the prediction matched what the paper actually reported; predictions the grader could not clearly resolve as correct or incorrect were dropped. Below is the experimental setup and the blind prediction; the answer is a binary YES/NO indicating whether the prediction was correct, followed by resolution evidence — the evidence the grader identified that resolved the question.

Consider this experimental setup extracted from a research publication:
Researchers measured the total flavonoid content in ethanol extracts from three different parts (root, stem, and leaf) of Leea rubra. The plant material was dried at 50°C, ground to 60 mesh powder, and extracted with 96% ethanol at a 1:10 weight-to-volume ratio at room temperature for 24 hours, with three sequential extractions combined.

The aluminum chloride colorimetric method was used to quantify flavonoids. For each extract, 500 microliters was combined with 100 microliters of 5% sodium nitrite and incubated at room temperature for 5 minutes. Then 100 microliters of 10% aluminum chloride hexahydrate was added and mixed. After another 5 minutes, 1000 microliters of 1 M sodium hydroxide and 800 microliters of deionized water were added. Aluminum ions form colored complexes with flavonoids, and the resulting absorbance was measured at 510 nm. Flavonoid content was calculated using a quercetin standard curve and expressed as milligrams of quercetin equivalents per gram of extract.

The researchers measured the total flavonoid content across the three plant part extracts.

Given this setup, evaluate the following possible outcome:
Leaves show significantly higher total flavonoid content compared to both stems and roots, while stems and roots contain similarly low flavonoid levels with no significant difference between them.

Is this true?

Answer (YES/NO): NO